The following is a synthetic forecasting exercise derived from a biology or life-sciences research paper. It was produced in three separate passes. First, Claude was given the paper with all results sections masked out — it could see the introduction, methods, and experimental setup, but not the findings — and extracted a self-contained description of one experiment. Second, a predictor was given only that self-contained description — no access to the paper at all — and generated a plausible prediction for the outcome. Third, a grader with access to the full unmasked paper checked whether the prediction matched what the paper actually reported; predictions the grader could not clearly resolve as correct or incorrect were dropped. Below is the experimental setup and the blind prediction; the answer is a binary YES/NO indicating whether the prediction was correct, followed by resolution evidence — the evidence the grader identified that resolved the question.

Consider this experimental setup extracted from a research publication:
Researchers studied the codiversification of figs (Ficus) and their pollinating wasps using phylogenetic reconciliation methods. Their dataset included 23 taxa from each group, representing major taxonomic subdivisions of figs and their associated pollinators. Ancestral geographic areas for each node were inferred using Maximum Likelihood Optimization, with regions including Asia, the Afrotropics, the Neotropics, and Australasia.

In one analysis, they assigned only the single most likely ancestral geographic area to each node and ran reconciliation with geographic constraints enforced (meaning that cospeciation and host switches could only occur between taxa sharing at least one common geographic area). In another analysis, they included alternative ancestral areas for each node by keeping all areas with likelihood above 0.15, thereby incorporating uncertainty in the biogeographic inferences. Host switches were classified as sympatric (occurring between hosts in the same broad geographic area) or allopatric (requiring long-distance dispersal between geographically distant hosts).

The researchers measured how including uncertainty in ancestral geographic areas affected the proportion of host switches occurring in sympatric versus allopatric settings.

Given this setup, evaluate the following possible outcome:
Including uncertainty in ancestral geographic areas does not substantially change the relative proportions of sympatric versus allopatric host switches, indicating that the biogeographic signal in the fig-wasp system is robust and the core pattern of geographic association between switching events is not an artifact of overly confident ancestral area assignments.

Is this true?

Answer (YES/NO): NO